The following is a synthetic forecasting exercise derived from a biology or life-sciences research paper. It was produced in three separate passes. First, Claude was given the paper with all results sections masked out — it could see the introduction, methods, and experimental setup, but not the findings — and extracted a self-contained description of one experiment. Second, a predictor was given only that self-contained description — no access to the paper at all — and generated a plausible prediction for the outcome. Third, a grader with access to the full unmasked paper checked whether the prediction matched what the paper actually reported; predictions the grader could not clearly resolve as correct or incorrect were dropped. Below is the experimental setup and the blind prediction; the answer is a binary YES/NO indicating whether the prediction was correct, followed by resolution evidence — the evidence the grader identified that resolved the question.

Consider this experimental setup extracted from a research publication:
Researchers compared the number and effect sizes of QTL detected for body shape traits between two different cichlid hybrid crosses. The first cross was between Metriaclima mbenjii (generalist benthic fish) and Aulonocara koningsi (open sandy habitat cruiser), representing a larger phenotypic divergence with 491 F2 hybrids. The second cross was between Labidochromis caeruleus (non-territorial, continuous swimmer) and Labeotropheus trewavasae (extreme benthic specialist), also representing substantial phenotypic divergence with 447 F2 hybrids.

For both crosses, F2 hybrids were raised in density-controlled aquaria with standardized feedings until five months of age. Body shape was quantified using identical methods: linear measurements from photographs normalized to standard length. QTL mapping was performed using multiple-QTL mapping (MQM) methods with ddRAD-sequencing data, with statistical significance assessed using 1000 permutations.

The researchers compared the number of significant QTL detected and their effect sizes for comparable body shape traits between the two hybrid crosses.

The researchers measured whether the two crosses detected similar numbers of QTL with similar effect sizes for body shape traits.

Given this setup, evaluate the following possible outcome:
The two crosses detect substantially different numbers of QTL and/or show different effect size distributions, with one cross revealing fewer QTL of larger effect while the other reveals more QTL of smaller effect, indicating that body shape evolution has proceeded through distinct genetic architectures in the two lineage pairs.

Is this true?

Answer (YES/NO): NO